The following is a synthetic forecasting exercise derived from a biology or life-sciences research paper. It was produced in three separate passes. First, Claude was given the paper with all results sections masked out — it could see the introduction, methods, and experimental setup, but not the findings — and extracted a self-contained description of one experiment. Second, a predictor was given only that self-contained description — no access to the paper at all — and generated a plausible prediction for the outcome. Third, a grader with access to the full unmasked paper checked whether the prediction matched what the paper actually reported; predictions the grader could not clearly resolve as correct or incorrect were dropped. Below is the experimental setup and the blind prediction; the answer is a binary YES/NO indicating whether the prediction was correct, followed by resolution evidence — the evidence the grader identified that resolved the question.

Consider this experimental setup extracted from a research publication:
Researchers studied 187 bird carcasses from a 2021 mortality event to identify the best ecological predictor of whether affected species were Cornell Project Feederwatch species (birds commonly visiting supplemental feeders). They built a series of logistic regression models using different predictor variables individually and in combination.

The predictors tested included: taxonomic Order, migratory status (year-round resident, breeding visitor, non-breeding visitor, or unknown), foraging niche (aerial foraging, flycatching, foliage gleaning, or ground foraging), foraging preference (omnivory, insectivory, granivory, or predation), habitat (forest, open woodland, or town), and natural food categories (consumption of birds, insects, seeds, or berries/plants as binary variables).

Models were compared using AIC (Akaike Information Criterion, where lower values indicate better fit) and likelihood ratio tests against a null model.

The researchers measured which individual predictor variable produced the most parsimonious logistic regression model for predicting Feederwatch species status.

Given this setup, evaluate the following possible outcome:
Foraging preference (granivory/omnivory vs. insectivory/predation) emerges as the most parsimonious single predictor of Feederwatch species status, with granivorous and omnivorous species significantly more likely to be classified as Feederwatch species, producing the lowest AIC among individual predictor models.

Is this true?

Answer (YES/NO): NO